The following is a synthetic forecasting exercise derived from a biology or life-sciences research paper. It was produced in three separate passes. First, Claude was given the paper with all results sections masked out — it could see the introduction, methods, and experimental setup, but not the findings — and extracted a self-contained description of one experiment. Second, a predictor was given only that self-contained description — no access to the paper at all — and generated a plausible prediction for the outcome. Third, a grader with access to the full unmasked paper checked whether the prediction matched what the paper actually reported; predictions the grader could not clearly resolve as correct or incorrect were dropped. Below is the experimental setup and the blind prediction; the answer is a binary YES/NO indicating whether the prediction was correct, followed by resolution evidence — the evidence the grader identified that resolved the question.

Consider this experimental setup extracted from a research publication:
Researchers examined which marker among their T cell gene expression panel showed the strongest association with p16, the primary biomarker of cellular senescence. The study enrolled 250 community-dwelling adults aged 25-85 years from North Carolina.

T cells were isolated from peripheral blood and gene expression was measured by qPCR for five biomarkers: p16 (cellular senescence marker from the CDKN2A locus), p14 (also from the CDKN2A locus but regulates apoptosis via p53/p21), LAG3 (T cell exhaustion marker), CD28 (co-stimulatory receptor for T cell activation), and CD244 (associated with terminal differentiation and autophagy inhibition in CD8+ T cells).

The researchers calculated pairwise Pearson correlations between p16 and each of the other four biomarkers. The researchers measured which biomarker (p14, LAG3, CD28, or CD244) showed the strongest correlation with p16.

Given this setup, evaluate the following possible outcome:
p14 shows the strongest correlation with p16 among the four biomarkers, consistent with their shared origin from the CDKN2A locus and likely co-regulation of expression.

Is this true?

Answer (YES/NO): YES